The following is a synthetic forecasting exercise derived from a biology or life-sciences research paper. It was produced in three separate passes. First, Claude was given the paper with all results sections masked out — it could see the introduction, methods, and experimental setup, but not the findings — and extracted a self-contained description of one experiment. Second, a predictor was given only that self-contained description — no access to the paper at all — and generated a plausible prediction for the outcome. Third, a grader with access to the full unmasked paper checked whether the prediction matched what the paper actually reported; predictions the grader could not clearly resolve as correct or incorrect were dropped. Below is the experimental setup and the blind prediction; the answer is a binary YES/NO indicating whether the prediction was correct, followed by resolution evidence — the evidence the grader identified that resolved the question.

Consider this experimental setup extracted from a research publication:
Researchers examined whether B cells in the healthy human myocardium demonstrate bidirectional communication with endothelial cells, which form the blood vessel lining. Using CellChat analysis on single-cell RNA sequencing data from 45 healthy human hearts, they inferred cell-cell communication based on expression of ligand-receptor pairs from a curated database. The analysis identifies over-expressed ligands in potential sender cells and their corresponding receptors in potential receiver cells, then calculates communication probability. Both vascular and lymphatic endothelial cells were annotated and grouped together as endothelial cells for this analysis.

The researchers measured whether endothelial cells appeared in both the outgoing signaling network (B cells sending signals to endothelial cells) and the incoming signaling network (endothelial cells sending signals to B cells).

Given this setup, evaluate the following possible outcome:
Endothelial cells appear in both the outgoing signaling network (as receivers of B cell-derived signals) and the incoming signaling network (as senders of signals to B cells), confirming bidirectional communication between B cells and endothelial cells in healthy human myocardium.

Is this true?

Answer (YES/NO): YES